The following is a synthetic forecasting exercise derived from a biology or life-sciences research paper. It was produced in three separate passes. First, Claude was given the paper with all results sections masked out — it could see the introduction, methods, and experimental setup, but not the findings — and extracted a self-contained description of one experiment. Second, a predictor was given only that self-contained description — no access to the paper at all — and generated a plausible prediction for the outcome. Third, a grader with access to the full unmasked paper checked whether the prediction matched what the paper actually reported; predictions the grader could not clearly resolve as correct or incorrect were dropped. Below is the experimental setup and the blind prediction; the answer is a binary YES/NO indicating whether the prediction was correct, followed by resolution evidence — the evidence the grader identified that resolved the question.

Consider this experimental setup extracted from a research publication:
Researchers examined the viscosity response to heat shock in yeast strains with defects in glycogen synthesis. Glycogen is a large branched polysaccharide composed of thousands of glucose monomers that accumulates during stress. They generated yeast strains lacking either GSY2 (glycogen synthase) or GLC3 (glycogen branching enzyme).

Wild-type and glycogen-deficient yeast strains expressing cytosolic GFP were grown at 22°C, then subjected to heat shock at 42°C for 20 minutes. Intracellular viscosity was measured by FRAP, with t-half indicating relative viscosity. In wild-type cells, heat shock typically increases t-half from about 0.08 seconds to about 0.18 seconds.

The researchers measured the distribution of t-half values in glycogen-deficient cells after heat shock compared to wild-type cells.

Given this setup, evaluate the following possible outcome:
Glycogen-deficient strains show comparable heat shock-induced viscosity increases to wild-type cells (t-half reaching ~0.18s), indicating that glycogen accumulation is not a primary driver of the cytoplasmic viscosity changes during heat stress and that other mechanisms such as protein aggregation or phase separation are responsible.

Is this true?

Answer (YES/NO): NO